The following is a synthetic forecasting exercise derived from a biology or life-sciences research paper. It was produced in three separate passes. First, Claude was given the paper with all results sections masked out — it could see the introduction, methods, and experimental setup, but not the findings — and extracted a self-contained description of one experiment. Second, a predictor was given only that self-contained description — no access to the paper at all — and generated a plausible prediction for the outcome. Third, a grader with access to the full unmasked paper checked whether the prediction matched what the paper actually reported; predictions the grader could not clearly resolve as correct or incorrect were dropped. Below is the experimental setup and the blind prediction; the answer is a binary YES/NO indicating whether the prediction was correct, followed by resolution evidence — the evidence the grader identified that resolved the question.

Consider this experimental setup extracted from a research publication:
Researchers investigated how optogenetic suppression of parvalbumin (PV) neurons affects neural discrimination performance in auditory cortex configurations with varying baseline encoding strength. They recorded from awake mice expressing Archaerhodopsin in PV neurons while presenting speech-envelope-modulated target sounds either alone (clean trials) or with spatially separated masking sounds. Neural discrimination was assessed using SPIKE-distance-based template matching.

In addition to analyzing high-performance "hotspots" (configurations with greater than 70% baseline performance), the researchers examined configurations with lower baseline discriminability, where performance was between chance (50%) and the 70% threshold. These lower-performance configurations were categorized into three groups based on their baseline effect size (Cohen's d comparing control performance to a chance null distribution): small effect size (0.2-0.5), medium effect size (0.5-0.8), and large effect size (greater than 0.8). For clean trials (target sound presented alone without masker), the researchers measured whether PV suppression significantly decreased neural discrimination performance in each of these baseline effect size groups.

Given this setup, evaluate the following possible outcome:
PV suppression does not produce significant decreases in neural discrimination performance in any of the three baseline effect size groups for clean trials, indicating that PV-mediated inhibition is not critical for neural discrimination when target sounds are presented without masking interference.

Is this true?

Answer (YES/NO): NO